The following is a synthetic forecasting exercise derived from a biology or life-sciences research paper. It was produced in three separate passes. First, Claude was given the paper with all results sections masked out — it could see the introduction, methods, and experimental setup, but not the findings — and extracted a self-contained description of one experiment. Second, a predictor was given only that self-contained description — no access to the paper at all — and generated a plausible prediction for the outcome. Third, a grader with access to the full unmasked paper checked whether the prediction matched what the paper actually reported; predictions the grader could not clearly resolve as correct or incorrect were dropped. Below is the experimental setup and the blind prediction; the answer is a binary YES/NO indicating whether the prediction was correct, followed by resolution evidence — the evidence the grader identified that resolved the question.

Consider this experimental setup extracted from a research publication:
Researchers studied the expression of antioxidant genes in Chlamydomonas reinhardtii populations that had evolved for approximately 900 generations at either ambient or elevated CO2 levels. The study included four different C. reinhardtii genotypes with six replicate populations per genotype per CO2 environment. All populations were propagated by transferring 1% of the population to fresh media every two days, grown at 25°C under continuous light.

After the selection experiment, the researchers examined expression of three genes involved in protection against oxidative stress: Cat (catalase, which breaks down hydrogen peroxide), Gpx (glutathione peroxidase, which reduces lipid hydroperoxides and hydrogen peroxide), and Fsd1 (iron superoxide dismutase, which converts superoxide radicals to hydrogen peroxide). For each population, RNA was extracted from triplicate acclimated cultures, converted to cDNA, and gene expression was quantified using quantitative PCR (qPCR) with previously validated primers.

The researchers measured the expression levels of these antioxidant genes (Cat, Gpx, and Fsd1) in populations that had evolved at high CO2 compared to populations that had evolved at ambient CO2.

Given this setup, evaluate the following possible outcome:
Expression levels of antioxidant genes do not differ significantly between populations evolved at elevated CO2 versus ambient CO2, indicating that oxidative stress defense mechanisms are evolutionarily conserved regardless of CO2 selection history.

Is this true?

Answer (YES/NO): NO